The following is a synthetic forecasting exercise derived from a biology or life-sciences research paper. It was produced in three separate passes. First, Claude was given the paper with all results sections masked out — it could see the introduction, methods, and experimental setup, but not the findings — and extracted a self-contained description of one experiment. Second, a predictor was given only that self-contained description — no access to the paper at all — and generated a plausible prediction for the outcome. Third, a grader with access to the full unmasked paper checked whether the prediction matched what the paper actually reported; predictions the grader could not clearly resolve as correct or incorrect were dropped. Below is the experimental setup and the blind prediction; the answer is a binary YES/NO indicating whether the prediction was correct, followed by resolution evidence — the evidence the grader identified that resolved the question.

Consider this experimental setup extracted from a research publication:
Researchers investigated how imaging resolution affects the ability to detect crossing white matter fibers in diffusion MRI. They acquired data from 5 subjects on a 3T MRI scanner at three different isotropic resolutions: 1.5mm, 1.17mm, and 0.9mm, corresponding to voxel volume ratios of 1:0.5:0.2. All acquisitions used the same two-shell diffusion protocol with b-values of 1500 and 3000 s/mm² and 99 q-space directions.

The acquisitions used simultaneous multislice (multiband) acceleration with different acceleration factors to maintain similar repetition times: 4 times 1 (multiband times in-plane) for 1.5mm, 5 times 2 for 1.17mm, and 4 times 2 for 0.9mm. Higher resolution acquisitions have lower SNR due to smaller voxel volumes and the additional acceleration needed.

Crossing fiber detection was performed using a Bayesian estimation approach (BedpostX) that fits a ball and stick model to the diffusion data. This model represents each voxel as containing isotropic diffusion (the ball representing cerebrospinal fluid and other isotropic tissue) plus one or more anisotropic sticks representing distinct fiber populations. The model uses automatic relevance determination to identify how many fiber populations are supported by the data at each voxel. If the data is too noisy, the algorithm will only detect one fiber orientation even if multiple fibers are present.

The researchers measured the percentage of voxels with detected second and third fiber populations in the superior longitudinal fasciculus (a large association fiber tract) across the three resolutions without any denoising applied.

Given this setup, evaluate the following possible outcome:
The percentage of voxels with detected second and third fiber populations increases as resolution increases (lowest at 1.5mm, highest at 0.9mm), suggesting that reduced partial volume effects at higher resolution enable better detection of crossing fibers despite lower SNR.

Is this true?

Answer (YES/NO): NO